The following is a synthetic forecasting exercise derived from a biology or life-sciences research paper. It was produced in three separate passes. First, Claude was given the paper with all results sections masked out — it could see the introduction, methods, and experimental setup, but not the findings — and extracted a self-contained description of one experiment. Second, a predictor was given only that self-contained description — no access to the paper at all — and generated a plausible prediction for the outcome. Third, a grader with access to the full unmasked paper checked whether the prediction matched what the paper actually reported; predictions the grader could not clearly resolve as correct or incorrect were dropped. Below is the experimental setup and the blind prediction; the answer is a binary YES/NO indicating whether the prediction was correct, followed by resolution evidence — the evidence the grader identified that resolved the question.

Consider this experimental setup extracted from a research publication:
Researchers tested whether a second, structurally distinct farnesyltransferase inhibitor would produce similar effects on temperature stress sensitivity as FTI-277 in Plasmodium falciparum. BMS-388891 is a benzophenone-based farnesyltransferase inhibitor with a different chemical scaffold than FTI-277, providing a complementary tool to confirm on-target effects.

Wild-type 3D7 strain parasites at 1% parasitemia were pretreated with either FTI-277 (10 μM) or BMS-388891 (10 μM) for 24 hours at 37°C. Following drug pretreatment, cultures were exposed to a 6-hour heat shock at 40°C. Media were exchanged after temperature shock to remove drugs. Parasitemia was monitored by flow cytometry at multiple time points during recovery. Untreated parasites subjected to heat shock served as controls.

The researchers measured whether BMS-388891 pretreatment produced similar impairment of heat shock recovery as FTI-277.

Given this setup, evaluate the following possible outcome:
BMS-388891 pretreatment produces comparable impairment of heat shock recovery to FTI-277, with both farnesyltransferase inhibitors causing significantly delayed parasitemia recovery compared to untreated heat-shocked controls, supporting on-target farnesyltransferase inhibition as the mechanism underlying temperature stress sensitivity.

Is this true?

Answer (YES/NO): YES